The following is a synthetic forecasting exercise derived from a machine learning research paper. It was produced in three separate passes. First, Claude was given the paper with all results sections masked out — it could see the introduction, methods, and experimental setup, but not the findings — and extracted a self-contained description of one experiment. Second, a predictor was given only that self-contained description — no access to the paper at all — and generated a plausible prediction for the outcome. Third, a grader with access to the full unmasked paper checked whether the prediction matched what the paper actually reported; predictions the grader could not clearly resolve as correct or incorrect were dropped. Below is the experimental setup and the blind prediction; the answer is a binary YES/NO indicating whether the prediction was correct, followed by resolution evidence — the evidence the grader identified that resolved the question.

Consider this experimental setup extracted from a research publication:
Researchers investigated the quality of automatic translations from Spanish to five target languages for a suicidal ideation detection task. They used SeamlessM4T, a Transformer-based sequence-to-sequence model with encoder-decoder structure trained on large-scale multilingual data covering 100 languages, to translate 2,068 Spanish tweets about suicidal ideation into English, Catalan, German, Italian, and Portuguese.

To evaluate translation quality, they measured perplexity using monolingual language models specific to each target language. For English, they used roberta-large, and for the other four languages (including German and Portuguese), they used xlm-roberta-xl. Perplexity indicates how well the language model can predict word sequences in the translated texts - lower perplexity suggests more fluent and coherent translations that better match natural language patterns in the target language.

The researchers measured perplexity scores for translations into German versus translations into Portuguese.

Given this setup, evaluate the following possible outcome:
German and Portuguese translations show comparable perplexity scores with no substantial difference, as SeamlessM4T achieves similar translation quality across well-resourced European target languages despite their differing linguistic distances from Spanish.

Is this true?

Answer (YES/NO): NO